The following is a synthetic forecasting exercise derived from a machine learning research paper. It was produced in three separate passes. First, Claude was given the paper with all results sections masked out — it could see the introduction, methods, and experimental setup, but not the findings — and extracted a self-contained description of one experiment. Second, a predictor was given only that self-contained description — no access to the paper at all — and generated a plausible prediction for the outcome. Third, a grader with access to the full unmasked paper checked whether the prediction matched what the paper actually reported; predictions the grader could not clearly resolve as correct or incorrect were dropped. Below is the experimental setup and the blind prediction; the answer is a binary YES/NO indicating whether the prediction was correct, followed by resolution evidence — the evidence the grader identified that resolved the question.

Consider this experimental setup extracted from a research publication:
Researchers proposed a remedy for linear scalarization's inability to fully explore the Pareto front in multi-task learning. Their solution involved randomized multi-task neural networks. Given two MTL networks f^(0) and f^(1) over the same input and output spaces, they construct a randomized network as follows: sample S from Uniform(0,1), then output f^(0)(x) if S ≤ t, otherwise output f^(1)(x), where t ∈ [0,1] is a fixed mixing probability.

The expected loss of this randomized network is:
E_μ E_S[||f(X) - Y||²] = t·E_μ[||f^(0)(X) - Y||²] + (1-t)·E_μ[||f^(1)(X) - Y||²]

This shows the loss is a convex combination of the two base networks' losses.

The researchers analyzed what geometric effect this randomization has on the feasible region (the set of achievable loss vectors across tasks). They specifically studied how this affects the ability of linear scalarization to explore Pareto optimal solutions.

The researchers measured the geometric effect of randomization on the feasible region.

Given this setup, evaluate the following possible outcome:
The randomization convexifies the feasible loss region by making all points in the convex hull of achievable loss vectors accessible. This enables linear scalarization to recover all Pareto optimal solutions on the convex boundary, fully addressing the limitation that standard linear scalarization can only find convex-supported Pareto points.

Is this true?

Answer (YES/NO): YES